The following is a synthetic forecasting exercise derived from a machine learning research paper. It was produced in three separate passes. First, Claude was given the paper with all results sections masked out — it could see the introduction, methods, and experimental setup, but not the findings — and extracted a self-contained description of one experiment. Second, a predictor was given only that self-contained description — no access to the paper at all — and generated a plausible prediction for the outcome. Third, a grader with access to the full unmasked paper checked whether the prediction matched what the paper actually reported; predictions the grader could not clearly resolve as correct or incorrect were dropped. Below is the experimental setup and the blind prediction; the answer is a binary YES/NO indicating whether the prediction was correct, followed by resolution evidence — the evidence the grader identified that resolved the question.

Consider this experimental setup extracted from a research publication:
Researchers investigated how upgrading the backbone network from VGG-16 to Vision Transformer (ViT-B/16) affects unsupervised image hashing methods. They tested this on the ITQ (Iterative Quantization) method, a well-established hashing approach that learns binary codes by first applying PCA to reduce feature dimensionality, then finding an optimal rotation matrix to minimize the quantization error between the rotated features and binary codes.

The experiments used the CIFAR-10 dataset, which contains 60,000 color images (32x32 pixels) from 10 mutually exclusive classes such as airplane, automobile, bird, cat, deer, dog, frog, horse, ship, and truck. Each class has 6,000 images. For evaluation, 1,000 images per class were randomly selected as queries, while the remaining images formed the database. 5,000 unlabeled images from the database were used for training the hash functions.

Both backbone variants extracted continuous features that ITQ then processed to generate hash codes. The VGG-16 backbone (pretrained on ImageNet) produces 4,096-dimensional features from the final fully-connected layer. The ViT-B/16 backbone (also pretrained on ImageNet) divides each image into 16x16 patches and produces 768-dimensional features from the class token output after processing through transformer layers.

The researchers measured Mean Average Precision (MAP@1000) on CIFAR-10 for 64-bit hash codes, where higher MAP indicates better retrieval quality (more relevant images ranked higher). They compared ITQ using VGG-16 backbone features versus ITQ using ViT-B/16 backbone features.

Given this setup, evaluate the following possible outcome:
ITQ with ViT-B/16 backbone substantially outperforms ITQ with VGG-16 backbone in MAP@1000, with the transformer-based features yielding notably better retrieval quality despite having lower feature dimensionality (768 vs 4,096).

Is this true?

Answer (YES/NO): YES